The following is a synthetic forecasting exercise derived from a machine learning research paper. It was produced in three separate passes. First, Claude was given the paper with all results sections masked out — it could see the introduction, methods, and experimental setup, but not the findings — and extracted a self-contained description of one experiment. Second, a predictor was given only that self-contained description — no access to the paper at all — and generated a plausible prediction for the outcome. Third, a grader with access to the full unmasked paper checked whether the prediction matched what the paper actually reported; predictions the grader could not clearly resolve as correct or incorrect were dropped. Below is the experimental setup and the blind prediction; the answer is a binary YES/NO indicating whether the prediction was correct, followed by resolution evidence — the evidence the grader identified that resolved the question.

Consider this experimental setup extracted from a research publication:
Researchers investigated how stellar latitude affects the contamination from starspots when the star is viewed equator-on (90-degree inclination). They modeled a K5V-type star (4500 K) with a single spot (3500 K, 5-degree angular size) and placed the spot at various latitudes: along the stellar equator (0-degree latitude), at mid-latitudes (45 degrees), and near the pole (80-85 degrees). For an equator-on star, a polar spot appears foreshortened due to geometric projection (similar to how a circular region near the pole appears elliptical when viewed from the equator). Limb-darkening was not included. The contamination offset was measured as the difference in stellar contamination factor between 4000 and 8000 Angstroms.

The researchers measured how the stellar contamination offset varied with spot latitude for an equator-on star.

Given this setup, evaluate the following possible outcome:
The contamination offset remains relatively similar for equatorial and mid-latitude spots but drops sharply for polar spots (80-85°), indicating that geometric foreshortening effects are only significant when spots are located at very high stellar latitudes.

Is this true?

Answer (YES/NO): NO